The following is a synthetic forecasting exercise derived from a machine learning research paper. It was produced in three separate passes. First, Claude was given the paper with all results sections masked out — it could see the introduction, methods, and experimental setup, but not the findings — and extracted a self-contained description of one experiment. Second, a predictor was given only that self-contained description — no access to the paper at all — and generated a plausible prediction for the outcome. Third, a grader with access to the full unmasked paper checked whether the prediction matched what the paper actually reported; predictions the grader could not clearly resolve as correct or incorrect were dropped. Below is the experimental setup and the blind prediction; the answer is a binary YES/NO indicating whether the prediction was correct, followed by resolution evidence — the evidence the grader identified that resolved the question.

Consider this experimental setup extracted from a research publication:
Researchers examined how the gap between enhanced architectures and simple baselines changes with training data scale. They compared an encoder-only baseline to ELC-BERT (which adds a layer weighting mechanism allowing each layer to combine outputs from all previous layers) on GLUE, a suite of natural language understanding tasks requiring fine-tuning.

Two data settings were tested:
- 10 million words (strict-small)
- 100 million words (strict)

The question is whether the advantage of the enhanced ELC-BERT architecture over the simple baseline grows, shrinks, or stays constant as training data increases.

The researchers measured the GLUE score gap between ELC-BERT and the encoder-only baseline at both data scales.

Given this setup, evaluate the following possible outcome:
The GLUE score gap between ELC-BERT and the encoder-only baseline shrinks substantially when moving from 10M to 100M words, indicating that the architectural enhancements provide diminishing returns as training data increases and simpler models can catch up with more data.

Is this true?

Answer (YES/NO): YES